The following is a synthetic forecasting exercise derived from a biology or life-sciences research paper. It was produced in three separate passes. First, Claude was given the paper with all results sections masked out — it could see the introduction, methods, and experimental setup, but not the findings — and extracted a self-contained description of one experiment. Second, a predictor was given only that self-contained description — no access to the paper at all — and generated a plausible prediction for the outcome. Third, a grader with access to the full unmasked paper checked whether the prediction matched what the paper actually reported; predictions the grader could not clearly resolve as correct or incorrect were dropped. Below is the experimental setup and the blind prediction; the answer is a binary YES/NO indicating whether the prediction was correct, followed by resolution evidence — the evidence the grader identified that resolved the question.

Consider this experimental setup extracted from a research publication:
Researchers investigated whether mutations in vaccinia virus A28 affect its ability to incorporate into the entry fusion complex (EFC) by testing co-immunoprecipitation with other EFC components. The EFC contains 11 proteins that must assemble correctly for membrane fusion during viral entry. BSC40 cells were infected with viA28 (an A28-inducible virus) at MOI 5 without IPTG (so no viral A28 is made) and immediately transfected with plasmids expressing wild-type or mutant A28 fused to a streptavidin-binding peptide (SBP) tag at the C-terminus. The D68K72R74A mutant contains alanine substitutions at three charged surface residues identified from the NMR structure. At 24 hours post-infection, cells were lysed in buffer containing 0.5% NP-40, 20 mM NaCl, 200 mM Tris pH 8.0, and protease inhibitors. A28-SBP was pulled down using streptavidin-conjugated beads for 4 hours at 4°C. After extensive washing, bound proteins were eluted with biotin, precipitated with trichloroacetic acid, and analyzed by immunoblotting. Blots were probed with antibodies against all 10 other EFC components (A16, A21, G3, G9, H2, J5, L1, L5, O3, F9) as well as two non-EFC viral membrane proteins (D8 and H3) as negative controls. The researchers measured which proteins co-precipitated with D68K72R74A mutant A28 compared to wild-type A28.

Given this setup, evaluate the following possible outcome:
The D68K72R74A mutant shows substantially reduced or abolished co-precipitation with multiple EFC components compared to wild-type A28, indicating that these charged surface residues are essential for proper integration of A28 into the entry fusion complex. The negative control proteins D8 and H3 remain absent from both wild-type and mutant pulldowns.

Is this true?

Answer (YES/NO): YES